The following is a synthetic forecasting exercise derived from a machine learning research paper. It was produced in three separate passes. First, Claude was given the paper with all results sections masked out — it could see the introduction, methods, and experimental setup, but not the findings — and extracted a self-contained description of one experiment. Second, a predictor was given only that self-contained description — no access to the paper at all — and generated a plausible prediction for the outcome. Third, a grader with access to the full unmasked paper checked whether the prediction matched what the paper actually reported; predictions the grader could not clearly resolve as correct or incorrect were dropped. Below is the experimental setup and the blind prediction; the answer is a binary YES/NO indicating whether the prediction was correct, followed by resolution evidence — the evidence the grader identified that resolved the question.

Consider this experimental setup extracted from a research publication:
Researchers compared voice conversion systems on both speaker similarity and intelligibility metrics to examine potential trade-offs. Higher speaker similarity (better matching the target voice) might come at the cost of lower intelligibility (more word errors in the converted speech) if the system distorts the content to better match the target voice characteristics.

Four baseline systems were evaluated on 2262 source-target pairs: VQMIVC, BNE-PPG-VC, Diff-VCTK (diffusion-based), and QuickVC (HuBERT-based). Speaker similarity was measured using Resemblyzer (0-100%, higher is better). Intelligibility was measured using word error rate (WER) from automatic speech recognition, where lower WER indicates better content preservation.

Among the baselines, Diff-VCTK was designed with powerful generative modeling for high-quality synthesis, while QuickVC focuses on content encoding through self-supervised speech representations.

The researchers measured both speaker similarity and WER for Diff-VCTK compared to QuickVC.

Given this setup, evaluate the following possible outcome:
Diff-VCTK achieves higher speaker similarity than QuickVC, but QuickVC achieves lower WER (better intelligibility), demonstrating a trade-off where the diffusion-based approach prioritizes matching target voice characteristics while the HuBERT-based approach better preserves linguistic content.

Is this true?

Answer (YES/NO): YES